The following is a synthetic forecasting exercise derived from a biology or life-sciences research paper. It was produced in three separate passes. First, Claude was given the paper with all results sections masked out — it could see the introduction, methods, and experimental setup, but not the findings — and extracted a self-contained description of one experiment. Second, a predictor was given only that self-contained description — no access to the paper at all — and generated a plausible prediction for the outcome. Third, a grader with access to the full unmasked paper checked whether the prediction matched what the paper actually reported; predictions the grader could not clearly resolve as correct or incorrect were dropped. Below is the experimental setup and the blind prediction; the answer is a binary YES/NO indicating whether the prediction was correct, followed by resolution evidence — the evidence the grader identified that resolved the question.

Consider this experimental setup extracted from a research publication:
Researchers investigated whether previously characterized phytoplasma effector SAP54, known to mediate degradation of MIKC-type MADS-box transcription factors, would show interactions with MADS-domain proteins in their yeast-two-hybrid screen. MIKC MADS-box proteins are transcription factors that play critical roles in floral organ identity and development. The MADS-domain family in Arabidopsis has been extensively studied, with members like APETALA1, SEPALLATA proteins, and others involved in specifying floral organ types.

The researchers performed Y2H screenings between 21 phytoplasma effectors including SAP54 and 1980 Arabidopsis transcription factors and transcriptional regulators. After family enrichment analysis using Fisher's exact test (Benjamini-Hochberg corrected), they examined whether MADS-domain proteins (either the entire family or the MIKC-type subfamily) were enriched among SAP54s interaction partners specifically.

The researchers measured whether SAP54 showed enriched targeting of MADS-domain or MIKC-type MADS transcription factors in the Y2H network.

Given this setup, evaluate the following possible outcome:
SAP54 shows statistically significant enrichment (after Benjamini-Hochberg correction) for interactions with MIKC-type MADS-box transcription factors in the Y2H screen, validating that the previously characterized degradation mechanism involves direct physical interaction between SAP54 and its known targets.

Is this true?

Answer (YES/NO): YES